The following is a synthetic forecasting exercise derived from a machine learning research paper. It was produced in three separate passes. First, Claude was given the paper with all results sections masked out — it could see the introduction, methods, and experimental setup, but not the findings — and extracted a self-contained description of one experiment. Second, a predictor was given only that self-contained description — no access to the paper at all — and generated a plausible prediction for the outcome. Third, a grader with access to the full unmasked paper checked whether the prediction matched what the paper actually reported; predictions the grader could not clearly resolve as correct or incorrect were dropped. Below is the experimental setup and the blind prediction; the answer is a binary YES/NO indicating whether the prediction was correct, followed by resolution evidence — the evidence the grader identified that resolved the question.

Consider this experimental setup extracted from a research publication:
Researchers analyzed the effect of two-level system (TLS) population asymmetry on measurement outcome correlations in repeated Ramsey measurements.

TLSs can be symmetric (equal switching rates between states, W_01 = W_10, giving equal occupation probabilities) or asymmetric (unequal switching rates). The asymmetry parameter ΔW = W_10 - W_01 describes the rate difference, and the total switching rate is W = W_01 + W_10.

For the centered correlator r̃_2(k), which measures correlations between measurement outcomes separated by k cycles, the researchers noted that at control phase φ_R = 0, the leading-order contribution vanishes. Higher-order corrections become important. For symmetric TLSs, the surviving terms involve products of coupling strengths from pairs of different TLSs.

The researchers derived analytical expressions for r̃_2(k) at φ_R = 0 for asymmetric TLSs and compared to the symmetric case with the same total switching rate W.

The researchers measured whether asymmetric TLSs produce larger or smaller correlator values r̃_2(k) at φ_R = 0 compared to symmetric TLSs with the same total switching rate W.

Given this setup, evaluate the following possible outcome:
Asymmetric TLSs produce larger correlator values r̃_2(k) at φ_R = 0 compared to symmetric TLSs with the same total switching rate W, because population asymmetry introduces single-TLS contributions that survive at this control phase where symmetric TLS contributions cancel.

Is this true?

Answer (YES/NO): YES